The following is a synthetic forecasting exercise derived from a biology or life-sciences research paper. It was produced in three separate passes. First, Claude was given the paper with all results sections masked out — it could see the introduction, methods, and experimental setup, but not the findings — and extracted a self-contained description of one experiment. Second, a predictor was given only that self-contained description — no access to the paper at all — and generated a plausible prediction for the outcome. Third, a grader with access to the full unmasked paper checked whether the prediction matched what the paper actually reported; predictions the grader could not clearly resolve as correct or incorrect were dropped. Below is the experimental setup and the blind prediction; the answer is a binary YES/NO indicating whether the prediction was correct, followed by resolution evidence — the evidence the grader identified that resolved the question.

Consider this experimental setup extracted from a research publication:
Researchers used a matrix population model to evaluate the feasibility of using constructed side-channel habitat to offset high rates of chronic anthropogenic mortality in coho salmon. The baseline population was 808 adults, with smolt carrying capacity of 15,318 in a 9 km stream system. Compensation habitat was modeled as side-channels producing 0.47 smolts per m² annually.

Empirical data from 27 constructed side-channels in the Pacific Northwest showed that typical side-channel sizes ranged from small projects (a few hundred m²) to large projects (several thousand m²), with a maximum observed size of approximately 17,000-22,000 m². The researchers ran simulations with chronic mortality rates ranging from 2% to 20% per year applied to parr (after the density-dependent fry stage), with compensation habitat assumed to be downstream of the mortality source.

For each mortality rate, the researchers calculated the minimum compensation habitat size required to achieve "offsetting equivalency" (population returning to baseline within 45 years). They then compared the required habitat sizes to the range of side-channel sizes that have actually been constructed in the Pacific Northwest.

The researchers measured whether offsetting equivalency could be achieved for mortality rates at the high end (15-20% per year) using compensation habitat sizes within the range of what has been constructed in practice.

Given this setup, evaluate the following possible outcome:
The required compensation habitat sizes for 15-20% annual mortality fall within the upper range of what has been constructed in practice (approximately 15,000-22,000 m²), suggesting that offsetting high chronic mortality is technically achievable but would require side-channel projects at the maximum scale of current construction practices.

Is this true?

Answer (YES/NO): NO